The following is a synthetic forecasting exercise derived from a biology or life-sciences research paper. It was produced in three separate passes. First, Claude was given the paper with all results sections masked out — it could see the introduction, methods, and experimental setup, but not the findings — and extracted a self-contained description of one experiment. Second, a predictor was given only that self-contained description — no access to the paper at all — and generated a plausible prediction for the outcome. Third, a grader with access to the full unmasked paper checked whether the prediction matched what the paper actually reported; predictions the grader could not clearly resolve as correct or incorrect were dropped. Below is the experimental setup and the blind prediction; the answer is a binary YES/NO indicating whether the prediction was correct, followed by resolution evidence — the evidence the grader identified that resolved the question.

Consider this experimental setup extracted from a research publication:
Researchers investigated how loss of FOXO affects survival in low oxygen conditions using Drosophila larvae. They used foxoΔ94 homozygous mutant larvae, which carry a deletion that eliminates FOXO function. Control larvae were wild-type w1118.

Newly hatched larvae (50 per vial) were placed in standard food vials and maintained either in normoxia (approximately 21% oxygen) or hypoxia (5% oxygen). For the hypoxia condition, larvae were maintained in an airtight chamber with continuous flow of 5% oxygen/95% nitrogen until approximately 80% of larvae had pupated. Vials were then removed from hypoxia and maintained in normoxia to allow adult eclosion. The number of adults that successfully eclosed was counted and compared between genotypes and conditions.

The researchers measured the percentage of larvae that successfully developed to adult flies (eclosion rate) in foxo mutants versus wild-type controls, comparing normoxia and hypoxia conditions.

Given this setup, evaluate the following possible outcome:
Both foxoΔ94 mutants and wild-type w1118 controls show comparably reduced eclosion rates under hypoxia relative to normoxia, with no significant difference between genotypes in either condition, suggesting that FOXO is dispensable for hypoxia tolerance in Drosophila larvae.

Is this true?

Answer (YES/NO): NO